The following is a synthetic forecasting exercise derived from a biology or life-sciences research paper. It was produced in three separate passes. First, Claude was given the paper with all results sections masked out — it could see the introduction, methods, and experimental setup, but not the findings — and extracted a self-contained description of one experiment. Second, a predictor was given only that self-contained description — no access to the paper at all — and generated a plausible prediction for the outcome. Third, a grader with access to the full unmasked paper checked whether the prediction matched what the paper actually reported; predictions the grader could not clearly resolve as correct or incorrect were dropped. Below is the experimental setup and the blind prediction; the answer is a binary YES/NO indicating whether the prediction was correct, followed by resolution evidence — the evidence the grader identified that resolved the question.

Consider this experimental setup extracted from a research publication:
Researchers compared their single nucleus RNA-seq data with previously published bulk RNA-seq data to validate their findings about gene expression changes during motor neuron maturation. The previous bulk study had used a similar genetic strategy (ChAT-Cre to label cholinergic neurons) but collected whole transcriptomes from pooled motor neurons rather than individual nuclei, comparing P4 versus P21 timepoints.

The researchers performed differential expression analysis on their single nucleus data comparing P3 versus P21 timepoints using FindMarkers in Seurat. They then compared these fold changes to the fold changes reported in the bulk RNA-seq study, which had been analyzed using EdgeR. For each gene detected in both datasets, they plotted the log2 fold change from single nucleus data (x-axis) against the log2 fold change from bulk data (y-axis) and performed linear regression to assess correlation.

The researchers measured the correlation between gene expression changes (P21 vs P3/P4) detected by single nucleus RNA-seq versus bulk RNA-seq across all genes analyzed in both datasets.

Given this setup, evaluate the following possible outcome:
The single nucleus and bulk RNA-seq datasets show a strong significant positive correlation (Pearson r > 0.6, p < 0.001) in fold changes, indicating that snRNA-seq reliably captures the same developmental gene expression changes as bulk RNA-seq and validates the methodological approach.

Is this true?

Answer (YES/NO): YES